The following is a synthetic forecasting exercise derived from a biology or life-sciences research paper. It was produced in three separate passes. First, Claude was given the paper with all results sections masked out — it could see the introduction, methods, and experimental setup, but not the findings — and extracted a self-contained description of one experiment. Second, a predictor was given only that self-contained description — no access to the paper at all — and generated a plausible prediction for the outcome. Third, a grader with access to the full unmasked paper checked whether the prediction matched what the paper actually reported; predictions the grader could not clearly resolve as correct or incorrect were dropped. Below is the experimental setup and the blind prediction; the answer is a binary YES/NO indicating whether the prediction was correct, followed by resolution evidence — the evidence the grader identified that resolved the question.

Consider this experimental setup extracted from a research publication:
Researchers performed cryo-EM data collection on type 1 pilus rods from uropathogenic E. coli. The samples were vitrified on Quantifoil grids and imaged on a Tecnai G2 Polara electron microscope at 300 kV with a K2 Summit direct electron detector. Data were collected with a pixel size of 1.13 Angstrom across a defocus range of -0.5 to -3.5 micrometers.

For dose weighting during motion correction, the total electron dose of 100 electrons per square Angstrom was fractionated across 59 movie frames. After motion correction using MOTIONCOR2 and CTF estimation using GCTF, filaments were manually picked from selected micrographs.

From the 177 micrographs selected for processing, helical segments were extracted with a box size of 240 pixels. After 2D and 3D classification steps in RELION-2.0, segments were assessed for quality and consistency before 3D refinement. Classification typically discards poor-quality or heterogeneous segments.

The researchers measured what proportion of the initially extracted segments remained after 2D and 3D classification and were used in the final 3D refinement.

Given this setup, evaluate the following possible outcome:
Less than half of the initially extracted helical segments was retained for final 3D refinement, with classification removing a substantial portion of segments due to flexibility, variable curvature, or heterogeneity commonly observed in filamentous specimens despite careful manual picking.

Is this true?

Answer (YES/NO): NO